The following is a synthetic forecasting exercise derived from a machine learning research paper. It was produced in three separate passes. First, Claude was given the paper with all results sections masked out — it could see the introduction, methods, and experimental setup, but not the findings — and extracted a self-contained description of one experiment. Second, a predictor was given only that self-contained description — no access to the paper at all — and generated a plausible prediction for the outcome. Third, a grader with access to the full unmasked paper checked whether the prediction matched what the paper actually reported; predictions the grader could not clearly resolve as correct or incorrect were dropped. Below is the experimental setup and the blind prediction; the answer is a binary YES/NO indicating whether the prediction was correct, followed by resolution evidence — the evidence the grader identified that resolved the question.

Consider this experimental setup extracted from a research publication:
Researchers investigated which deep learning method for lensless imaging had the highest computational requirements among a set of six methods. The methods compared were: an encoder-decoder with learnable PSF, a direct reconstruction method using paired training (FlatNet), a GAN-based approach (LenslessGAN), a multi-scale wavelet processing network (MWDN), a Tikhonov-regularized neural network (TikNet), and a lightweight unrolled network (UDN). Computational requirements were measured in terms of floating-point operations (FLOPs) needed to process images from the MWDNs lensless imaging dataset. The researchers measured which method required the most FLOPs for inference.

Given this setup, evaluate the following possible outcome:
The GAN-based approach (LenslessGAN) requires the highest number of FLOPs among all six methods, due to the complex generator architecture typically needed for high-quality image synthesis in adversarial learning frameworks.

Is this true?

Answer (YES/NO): NO